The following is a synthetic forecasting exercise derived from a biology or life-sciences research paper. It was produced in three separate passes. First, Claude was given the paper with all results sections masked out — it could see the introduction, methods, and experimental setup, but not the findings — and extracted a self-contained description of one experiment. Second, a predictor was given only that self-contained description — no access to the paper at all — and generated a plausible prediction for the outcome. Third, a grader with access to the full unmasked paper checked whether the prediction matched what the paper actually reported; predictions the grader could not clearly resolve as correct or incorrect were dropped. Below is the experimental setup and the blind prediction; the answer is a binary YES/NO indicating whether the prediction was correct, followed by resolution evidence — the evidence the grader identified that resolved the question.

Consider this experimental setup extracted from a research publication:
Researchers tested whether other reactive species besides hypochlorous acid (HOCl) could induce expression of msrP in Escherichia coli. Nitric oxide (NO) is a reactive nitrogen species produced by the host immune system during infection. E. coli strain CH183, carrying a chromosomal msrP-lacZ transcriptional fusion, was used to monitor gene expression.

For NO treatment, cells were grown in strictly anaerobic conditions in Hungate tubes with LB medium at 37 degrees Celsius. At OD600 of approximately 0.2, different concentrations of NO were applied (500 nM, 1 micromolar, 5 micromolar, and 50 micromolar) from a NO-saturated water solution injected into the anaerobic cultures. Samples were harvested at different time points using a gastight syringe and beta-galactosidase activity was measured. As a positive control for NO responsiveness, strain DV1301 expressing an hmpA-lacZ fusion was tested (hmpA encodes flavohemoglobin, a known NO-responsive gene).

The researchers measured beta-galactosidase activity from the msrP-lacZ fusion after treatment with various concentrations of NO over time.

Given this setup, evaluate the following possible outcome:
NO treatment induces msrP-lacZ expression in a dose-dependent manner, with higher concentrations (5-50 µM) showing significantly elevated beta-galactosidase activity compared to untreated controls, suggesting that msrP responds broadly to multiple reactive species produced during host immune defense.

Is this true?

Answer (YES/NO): NO